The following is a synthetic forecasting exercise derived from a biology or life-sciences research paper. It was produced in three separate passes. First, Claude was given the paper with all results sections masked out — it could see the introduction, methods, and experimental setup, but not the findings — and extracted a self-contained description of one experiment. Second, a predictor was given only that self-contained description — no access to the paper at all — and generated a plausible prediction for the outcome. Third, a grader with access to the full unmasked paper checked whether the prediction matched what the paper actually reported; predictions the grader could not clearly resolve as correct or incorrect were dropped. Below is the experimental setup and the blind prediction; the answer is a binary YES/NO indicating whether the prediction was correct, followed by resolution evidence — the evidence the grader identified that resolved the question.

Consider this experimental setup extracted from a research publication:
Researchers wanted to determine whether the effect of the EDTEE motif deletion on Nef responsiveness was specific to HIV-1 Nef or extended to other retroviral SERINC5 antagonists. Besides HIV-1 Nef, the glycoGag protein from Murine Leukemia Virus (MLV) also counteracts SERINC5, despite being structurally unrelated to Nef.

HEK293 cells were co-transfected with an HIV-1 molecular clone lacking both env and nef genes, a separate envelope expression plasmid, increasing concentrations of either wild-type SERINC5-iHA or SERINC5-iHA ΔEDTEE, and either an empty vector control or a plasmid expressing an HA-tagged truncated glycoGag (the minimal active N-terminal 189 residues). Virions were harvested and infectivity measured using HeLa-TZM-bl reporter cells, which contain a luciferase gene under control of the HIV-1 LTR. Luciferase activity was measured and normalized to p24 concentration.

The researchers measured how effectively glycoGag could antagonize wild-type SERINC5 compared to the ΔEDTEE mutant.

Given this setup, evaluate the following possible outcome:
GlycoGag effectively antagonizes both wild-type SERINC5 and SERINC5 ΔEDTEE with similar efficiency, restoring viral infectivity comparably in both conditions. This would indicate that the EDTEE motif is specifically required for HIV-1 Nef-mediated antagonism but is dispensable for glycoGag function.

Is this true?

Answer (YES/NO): NO